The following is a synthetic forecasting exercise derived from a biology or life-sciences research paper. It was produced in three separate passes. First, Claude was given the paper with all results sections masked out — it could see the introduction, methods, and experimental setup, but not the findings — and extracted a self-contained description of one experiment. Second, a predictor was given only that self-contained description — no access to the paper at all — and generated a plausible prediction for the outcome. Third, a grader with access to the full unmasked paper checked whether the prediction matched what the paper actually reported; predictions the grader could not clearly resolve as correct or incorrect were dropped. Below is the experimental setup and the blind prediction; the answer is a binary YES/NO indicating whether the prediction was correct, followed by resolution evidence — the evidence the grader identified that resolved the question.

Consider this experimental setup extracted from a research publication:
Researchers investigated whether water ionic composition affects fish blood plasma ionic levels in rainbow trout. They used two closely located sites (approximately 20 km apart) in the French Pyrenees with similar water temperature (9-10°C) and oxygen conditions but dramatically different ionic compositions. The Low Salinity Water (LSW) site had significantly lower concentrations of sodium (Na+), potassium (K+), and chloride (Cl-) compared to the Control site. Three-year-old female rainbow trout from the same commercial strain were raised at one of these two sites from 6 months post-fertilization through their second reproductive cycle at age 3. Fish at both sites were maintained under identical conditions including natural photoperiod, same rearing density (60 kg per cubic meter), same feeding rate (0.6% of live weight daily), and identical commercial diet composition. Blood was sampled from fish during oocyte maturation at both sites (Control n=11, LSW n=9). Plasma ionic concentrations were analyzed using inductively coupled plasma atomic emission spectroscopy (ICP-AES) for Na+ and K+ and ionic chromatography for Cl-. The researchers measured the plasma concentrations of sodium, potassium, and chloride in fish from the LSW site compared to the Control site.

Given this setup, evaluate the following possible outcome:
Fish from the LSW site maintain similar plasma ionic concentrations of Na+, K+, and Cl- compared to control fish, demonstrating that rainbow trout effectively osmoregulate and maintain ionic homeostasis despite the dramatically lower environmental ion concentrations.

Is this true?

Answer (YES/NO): NO